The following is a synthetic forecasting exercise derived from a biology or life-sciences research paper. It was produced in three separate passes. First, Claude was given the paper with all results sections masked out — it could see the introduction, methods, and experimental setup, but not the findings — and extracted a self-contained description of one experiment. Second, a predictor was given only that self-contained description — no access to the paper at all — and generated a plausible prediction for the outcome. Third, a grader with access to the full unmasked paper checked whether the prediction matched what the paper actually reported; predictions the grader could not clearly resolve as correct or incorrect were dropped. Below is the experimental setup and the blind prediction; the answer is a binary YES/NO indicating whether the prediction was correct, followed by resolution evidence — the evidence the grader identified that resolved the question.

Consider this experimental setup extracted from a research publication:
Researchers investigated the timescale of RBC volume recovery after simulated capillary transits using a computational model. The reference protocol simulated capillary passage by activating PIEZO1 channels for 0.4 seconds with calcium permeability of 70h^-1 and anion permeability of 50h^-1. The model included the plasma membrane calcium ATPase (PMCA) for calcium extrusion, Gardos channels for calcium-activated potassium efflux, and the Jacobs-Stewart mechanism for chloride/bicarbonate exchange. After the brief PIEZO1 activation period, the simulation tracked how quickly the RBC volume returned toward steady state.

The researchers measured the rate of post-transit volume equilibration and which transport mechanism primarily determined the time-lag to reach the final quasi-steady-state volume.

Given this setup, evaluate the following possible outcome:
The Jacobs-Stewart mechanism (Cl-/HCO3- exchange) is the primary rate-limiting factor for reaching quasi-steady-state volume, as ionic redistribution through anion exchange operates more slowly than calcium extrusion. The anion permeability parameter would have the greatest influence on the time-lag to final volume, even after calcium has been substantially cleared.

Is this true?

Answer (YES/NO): YES